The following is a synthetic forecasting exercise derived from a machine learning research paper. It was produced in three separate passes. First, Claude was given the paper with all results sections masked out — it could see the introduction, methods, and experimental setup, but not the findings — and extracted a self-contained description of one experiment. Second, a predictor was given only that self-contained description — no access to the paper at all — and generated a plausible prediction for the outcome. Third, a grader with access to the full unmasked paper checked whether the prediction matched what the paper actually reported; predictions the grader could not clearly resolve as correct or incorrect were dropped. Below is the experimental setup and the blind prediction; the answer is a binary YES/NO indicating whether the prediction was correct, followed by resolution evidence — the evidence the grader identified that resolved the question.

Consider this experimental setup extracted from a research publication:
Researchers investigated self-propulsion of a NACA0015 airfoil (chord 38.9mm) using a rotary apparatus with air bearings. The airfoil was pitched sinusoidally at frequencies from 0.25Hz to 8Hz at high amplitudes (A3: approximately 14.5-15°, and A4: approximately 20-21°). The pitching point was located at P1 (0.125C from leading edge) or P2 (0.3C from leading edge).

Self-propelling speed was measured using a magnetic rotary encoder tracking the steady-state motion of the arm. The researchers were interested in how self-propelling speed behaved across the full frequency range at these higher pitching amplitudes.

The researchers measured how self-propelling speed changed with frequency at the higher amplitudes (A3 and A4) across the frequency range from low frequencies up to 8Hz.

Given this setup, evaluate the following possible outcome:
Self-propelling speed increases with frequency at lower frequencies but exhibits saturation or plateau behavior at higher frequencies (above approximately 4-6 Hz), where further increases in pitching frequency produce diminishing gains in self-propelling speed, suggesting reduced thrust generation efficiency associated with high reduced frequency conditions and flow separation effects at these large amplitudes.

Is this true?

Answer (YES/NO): NO